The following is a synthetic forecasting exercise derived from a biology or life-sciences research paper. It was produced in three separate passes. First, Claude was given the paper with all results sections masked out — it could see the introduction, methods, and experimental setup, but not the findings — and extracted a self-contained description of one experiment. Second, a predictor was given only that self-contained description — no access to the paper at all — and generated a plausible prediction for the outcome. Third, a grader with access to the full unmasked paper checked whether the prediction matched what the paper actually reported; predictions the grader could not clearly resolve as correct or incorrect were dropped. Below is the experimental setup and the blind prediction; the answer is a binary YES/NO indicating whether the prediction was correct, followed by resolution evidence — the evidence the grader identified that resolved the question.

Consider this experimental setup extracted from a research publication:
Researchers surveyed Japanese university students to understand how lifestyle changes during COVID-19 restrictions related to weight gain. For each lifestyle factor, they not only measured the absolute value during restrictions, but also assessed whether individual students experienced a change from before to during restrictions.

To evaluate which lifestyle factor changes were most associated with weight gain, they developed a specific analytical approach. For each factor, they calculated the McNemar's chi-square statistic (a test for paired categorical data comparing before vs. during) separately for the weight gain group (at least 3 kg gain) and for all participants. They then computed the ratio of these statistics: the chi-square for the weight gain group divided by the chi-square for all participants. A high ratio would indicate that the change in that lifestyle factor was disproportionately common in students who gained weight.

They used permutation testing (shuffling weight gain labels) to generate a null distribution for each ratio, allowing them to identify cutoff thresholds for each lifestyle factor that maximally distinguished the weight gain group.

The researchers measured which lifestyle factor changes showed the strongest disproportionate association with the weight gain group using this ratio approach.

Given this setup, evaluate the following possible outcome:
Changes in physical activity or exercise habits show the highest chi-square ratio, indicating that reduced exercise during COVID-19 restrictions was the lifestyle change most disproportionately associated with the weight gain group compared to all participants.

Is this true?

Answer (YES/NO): NO